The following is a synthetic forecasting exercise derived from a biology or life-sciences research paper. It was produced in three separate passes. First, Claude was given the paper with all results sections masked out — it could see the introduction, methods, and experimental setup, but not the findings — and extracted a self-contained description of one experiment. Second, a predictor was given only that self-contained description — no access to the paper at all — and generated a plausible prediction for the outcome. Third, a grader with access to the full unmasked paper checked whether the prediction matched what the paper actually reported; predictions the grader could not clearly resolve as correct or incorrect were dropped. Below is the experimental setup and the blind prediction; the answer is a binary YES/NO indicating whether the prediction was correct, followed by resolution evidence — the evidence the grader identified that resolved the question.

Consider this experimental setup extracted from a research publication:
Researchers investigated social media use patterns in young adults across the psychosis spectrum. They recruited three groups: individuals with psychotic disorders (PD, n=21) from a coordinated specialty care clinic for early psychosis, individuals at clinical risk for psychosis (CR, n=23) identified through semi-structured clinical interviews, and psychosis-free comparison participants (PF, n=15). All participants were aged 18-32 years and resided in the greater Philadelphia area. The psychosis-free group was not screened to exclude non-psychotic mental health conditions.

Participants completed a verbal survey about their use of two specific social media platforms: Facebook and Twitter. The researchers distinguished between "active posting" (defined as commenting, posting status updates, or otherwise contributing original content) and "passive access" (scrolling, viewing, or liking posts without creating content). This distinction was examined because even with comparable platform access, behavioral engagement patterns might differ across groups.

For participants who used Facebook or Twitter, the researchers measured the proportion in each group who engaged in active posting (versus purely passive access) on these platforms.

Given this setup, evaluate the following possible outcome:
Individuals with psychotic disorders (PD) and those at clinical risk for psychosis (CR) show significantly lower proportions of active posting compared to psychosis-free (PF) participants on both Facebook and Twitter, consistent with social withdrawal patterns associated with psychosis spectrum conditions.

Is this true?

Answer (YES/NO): NO